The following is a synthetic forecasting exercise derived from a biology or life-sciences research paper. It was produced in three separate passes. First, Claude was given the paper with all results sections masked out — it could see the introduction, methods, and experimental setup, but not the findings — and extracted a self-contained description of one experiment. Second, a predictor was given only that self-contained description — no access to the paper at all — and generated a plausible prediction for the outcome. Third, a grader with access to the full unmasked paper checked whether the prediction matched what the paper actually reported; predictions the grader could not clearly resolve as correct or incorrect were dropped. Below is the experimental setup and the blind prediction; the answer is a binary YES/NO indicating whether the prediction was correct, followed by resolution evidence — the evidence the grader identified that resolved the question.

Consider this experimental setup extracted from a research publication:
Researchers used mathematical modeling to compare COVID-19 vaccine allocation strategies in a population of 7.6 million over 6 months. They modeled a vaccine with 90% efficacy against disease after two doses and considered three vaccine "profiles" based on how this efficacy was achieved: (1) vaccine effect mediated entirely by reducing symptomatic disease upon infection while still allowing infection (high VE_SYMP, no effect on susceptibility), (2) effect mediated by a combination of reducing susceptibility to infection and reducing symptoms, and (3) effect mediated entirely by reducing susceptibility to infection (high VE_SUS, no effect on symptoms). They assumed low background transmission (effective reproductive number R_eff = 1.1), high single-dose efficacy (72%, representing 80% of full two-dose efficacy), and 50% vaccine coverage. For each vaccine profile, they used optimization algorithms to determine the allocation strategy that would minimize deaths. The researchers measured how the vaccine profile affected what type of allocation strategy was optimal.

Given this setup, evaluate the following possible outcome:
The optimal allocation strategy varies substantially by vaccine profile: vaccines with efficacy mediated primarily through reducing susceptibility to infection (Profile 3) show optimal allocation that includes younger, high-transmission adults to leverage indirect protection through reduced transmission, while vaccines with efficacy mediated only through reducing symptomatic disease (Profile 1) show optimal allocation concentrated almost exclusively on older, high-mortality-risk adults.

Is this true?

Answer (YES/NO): YES